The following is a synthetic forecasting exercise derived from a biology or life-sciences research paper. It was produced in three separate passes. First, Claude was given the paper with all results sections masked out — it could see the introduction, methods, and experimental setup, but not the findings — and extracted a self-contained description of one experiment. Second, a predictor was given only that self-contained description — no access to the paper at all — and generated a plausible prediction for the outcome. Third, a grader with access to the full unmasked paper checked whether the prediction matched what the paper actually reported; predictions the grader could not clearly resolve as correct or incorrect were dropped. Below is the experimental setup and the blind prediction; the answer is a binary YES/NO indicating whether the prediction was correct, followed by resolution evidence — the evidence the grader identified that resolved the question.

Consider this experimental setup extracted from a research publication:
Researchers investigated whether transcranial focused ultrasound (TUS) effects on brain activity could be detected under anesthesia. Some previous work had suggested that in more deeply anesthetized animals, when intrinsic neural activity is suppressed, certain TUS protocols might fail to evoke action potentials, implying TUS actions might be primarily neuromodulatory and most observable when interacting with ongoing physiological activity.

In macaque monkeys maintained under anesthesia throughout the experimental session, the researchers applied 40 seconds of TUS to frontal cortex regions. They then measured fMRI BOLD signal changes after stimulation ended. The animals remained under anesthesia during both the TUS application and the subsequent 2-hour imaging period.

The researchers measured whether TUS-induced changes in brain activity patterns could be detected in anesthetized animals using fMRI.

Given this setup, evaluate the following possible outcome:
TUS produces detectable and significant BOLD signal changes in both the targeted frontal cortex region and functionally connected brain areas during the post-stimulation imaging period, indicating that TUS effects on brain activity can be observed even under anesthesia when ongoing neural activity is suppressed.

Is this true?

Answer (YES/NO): YES